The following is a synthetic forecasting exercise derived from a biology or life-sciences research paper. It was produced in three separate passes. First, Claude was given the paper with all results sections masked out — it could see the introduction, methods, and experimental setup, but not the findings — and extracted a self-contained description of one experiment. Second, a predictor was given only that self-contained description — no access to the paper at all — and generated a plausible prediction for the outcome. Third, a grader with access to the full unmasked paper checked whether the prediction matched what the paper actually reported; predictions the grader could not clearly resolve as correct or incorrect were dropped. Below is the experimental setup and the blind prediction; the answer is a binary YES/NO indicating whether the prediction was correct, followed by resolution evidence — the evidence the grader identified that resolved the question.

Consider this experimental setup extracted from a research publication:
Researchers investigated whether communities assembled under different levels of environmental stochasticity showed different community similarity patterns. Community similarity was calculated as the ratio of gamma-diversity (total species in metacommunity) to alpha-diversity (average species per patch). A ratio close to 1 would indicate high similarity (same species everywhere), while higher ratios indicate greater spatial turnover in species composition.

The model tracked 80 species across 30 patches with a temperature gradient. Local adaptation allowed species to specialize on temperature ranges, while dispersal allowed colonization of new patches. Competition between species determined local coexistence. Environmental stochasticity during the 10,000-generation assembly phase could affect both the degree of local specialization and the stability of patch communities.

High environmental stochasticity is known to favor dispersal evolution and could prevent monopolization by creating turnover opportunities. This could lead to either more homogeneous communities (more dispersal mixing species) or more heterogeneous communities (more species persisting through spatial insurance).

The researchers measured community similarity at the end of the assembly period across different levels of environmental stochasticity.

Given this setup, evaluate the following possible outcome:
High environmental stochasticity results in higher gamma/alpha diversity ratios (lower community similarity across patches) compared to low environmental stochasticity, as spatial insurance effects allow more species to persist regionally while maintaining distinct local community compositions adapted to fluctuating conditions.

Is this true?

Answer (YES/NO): NO